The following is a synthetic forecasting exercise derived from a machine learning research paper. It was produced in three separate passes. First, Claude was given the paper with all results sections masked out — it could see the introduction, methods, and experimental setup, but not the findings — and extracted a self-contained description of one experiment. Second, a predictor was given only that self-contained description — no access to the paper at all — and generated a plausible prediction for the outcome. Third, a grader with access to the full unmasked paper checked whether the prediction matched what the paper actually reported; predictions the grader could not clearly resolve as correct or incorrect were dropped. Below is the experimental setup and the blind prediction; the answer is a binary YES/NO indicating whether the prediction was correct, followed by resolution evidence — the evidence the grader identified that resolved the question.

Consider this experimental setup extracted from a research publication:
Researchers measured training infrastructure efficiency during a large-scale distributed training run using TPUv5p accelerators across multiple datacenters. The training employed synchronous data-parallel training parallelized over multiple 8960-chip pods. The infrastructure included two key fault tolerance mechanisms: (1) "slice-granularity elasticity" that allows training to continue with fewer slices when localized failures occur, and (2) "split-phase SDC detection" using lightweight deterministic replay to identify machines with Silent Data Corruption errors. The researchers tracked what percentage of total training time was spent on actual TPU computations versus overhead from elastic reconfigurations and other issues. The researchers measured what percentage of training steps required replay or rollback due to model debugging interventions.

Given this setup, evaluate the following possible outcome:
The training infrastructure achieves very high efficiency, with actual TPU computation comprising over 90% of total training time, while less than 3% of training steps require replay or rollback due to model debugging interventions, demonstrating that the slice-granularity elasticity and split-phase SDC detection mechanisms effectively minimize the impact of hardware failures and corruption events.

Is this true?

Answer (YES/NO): NO